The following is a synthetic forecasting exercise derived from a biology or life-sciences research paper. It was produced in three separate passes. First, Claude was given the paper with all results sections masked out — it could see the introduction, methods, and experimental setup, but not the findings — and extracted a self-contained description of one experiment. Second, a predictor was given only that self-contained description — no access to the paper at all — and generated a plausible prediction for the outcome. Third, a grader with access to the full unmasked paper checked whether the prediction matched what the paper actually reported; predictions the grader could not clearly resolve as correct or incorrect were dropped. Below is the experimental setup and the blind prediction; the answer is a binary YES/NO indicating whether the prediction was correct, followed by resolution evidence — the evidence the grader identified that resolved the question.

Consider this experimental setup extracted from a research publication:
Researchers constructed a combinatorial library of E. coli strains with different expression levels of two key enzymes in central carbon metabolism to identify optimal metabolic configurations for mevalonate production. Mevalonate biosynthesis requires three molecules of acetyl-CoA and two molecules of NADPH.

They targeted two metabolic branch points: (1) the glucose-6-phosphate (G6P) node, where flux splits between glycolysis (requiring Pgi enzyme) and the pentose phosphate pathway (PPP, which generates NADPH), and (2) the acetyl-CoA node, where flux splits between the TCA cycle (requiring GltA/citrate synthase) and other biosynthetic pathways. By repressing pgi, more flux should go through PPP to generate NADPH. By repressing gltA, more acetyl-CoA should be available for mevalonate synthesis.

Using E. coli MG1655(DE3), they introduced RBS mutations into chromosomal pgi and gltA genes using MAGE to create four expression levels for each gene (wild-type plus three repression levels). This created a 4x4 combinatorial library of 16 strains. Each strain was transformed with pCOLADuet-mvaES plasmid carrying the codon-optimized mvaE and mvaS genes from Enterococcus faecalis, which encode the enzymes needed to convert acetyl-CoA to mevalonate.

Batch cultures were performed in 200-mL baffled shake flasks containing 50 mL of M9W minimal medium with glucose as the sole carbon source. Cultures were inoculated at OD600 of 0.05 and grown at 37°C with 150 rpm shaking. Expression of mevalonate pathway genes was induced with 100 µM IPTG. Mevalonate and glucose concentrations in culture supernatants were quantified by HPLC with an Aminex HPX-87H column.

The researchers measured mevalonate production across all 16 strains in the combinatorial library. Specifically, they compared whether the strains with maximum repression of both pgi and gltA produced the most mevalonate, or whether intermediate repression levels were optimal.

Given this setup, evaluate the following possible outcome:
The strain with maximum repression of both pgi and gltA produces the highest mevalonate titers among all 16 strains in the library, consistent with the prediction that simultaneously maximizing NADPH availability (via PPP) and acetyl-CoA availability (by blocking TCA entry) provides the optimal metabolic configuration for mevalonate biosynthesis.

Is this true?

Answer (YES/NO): NO